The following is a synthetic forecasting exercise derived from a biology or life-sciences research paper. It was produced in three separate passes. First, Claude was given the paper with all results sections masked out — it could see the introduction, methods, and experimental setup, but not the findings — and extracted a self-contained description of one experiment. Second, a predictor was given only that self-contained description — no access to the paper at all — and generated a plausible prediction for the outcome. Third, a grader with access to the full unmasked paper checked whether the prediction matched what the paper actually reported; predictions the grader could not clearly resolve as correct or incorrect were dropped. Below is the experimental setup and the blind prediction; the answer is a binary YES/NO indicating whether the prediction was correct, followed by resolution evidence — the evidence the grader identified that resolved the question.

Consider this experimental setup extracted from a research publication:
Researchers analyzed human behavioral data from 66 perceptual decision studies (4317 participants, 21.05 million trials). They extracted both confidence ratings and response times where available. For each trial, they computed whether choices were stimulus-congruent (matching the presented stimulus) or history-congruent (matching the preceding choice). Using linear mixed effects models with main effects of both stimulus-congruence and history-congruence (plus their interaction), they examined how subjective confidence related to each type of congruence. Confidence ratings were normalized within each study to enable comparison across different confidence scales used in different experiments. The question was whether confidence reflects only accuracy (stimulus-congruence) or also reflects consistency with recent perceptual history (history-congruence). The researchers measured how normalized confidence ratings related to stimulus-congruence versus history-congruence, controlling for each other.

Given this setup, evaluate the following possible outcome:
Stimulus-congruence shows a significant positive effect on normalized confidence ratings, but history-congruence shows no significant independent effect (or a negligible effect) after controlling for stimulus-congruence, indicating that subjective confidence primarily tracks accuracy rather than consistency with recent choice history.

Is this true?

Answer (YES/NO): NO